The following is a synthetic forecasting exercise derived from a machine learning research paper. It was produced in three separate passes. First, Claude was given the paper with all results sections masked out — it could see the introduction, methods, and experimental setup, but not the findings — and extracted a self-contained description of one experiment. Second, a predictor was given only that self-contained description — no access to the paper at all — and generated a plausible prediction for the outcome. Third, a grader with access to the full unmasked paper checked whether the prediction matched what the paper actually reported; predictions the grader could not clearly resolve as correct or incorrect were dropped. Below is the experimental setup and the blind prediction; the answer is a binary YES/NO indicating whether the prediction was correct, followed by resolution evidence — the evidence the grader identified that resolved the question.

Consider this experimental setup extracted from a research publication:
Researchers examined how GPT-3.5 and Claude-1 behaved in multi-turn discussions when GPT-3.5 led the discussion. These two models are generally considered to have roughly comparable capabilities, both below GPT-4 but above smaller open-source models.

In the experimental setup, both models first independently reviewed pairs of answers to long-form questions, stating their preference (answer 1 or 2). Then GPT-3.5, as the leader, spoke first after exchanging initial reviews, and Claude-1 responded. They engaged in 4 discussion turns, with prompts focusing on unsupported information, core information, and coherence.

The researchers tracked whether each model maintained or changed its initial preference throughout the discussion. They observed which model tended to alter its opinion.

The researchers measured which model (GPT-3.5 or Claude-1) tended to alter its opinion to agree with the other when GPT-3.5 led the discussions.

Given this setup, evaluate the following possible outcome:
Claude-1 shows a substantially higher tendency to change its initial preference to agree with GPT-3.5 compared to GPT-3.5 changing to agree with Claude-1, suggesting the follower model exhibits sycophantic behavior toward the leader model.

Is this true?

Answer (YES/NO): NO